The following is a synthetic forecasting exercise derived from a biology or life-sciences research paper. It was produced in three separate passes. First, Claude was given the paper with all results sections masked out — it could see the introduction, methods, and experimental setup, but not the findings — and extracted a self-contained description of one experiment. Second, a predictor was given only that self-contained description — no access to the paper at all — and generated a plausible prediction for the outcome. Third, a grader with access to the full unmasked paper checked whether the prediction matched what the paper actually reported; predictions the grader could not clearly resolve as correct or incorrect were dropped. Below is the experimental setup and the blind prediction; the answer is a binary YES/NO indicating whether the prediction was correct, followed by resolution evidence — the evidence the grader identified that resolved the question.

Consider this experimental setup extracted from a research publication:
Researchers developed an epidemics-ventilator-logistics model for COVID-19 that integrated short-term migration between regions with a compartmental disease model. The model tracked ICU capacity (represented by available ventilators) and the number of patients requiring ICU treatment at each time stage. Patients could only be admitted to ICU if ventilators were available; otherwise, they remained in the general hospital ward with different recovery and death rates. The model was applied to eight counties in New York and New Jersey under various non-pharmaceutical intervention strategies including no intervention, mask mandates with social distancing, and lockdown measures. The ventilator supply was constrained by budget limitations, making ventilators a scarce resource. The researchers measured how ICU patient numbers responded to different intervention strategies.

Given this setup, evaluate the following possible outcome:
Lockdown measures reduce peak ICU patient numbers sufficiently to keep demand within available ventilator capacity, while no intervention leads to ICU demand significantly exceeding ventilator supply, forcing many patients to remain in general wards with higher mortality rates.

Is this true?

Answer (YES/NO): NO